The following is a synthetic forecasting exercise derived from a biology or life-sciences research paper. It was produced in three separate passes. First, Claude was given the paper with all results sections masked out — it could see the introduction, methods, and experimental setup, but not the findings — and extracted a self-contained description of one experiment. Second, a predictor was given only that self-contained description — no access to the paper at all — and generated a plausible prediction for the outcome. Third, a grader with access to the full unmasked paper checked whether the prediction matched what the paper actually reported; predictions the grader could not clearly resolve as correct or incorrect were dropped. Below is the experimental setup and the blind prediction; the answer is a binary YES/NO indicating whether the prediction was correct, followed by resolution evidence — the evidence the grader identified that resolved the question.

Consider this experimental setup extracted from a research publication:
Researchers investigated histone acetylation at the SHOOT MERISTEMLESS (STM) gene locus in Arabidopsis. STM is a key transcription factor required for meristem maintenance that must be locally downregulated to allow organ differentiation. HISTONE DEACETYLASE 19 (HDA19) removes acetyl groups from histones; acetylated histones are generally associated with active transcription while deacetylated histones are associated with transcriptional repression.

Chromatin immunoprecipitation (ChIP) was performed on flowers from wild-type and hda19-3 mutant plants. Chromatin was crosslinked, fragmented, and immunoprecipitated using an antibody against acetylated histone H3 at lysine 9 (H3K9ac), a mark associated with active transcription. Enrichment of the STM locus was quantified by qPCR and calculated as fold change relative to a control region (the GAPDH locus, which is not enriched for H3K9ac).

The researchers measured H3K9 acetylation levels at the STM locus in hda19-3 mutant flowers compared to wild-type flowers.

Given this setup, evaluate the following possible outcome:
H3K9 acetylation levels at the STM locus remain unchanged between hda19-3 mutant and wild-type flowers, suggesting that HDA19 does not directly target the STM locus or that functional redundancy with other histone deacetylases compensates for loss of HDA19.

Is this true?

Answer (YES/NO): NO